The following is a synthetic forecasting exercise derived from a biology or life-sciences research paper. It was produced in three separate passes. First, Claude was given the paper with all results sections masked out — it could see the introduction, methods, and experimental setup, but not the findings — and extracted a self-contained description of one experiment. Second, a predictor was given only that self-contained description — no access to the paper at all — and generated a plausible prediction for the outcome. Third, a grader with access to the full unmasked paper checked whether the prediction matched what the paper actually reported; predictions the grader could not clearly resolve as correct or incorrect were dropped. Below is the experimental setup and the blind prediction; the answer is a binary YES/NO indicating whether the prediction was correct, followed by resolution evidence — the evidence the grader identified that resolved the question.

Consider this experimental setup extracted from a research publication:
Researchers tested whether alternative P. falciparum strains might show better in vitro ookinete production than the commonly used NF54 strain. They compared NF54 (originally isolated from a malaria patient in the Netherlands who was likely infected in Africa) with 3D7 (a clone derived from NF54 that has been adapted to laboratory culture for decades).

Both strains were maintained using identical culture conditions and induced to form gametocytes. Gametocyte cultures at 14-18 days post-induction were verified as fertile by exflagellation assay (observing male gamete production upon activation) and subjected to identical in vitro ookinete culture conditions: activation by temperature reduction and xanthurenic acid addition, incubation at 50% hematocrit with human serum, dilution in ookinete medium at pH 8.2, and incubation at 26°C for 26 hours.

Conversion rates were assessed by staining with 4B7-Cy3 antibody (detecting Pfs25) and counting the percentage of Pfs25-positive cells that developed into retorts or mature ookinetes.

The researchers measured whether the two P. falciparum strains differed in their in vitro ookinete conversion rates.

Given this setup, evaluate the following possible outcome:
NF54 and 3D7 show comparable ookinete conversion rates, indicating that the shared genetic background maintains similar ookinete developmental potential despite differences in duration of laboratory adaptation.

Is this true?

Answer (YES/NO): NO